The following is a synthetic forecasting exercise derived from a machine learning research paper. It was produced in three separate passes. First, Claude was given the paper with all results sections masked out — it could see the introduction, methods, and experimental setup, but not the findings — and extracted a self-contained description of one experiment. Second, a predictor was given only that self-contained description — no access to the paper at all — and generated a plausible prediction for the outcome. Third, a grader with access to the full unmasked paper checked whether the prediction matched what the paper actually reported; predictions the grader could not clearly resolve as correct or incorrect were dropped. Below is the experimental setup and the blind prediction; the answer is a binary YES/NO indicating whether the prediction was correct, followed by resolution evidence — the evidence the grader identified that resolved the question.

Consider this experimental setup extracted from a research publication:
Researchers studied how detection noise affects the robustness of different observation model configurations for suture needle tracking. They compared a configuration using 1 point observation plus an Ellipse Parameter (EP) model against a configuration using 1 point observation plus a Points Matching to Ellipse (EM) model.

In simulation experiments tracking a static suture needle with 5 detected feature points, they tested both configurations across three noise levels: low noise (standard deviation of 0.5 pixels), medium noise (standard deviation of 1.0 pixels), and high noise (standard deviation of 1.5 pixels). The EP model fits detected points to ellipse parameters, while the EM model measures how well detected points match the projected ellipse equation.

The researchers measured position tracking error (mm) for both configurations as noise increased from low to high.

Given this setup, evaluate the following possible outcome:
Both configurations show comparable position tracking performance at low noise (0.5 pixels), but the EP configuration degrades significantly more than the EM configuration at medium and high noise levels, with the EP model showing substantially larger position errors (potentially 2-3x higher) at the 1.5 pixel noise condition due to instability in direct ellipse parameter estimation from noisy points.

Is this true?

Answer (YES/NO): NO